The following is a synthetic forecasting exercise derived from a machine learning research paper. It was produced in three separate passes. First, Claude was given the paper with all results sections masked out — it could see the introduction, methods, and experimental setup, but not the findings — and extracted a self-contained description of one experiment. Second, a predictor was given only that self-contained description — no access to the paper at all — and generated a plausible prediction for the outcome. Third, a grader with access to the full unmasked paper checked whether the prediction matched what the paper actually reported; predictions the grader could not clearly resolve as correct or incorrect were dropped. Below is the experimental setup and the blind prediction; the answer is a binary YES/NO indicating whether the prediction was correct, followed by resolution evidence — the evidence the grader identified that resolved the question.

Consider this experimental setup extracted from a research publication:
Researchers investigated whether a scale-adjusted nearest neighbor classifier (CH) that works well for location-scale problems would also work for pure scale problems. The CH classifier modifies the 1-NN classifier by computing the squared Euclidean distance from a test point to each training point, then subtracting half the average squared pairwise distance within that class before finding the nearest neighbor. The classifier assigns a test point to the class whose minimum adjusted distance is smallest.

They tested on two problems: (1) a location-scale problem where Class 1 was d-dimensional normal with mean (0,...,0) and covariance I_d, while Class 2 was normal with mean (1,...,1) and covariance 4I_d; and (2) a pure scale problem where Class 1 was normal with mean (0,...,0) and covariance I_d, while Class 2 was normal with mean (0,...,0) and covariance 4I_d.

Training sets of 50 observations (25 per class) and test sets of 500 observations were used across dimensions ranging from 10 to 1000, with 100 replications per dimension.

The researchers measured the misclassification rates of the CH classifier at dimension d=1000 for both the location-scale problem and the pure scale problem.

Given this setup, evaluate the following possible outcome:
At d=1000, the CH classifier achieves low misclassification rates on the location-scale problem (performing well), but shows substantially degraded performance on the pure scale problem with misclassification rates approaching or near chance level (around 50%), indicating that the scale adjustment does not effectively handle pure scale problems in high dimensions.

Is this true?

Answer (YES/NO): YES